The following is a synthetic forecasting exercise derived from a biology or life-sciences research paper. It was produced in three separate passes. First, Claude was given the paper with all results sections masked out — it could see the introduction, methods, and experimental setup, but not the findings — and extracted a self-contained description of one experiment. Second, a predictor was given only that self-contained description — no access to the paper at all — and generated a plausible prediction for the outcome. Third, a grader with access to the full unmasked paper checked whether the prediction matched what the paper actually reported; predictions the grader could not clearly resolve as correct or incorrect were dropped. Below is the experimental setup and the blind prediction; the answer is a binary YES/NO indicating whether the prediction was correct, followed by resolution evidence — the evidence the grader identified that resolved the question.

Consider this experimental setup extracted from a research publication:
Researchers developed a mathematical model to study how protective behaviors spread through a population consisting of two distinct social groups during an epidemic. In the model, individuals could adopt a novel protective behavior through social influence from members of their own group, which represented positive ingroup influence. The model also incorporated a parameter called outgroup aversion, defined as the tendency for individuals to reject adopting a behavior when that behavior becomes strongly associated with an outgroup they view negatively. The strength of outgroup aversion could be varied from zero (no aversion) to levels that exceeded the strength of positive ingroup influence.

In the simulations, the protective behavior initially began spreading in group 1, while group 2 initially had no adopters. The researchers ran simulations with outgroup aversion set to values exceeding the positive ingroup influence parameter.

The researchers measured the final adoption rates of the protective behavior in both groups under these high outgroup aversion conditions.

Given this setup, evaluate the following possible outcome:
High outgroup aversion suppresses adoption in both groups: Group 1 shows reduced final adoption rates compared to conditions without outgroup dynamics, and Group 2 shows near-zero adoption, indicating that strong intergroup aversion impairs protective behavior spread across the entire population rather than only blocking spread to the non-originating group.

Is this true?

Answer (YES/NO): NO